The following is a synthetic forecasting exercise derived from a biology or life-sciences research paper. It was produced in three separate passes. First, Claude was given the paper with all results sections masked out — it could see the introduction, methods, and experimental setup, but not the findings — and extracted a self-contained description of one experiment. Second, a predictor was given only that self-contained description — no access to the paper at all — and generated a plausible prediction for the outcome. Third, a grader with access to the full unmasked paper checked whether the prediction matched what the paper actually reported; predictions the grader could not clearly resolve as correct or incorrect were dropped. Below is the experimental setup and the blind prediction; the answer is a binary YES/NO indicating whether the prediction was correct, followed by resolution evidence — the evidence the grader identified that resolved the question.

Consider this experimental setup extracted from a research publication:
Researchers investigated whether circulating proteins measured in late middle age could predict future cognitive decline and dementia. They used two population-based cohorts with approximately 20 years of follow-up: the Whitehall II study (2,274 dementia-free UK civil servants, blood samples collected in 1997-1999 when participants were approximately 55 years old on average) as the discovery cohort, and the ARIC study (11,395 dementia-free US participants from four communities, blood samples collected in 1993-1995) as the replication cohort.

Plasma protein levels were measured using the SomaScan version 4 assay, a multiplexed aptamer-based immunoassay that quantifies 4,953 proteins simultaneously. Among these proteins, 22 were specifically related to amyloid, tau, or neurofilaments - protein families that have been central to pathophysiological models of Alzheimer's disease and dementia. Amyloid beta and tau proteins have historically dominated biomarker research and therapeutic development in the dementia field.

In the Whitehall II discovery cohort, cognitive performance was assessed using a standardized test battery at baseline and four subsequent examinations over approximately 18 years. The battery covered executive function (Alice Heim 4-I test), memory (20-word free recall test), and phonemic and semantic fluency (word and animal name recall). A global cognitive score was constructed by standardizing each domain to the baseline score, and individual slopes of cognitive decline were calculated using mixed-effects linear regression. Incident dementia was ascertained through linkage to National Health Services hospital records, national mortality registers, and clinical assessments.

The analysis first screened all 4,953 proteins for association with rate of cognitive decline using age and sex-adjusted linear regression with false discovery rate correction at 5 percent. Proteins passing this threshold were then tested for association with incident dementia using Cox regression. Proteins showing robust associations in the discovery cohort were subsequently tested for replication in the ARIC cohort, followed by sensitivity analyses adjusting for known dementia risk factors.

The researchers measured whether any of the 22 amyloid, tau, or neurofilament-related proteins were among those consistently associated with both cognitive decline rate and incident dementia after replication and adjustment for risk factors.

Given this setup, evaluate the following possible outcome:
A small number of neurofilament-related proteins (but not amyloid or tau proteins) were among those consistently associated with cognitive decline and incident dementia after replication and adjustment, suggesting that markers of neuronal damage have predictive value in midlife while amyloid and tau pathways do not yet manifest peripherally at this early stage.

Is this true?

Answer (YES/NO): NO